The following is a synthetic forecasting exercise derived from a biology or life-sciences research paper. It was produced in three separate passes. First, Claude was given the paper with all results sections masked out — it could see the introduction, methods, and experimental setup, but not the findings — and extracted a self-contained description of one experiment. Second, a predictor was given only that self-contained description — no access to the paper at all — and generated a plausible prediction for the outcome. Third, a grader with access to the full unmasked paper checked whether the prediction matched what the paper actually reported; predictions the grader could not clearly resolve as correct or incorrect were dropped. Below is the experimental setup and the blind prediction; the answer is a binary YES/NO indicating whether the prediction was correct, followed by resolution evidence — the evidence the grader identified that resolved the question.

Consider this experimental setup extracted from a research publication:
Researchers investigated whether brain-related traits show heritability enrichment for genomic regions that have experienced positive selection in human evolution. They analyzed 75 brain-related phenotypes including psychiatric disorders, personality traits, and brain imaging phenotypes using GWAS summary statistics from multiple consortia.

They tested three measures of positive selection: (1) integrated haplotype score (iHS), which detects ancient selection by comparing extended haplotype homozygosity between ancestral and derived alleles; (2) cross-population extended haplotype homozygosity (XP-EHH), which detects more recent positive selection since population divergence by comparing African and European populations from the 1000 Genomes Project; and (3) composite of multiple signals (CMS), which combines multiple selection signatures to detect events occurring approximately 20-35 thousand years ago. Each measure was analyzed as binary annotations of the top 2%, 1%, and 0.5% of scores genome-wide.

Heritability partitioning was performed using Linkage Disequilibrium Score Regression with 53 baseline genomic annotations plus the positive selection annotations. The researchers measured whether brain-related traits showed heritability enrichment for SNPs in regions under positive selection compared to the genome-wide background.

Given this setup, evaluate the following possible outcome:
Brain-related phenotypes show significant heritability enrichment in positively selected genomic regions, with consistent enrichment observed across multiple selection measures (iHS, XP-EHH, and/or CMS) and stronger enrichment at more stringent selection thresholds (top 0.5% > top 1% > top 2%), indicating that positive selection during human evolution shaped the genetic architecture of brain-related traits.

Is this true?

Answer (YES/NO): NO